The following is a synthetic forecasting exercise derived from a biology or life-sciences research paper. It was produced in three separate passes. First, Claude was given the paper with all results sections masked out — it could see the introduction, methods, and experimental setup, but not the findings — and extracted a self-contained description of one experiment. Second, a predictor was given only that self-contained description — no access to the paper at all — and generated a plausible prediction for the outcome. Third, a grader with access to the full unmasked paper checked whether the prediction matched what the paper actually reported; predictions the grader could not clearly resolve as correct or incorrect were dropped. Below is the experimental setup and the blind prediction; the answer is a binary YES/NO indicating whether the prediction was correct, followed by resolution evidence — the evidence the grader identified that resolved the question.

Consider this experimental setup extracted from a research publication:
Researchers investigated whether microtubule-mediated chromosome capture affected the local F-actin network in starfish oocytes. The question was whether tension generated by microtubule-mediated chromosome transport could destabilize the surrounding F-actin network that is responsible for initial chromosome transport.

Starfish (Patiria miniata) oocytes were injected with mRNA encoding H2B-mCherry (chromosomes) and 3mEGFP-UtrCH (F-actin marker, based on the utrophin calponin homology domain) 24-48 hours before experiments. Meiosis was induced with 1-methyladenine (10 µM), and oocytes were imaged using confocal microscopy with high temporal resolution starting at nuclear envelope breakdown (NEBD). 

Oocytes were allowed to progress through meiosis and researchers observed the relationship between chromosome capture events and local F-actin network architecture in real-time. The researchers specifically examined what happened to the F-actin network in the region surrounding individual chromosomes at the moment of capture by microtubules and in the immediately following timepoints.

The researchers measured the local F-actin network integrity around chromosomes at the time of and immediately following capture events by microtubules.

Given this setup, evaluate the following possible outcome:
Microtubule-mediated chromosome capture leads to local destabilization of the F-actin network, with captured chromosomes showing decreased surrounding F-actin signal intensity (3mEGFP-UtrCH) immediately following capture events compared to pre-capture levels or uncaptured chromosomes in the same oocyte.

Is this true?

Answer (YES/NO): YES